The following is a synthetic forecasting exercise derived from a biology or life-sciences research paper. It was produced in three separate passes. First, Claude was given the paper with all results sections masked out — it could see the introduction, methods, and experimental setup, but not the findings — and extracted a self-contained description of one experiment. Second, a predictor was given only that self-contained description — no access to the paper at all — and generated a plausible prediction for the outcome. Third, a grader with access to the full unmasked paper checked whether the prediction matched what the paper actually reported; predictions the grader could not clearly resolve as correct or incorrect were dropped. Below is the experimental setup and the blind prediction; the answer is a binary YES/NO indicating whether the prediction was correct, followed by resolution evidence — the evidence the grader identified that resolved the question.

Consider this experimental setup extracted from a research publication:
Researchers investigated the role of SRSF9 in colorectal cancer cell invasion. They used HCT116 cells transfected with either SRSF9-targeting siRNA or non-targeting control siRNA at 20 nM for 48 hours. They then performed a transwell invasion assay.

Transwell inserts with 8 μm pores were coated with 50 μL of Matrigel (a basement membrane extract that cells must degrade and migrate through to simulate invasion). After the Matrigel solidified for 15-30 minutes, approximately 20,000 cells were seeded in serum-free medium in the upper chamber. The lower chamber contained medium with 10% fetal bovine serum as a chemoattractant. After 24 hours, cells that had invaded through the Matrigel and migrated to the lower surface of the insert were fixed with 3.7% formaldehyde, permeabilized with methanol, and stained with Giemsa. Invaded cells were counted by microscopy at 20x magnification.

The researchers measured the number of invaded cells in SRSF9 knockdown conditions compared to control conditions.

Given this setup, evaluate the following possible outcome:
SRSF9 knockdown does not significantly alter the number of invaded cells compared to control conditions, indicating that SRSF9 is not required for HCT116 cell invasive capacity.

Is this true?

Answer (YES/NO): NO